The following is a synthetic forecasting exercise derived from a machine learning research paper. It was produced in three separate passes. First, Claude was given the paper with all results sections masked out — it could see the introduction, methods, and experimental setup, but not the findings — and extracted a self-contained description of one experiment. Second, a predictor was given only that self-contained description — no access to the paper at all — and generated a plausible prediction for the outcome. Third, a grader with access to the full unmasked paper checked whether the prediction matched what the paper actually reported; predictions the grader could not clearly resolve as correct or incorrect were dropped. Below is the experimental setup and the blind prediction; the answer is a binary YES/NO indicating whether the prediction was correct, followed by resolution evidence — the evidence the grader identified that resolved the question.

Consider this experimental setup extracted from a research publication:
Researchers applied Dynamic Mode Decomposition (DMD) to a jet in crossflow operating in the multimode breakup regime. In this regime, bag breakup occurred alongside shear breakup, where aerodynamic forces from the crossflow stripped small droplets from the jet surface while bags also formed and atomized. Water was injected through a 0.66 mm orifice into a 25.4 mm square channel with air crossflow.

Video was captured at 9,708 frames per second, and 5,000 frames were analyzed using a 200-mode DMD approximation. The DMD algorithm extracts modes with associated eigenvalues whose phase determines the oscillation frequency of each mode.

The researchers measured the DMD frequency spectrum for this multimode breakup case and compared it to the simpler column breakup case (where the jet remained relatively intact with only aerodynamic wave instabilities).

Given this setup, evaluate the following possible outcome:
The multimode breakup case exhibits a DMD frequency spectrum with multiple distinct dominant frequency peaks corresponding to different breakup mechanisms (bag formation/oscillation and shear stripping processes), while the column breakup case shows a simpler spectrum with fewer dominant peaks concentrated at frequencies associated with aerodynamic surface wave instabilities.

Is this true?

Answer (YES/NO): NO